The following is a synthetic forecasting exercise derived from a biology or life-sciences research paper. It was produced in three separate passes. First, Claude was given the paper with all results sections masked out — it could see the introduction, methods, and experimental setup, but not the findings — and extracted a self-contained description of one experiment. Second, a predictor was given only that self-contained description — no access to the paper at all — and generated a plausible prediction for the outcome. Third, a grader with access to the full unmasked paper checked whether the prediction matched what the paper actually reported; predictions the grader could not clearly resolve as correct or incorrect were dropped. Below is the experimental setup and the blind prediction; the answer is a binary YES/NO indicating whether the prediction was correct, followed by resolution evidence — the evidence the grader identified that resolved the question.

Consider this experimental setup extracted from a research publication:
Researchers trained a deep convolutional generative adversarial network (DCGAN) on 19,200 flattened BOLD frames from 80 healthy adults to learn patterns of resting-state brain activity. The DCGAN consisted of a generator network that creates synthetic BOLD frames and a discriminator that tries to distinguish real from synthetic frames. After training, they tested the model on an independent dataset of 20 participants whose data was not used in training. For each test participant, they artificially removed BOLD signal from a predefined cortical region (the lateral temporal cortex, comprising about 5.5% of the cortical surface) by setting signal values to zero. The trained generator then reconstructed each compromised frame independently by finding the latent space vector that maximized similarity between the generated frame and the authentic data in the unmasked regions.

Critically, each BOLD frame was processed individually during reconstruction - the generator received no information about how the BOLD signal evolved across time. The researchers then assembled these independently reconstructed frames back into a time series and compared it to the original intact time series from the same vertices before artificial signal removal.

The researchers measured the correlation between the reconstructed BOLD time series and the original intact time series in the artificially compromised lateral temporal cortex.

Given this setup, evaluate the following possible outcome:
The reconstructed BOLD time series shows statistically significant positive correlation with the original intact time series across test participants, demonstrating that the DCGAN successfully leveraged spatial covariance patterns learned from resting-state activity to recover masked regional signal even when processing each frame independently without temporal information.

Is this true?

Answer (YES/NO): YES